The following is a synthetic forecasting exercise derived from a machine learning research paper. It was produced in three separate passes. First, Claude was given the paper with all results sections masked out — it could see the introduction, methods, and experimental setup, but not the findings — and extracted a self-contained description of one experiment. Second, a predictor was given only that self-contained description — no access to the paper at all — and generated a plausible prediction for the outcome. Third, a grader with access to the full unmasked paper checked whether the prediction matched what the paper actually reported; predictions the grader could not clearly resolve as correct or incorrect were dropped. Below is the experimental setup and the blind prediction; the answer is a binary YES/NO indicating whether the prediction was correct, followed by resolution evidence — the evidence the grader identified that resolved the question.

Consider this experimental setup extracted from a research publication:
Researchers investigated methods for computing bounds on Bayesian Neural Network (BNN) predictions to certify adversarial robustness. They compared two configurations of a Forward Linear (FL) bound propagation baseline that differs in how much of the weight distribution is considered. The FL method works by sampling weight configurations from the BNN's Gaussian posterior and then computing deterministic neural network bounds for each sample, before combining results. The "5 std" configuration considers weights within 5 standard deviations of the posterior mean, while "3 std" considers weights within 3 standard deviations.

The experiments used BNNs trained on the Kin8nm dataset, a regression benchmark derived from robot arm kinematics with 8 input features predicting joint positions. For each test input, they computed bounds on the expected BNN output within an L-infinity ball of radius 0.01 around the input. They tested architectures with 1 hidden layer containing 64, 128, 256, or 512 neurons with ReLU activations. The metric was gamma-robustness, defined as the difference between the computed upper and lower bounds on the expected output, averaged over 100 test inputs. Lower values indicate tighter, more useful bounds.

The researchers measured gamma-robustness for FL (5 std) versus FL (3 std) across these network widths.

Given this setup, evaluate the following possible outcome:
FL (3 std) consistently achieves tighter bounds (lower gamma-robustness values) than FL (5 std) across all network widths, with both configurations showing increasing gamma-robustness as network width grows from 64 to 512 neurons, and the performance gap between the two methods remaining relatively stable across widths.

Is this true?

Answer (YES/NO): NO